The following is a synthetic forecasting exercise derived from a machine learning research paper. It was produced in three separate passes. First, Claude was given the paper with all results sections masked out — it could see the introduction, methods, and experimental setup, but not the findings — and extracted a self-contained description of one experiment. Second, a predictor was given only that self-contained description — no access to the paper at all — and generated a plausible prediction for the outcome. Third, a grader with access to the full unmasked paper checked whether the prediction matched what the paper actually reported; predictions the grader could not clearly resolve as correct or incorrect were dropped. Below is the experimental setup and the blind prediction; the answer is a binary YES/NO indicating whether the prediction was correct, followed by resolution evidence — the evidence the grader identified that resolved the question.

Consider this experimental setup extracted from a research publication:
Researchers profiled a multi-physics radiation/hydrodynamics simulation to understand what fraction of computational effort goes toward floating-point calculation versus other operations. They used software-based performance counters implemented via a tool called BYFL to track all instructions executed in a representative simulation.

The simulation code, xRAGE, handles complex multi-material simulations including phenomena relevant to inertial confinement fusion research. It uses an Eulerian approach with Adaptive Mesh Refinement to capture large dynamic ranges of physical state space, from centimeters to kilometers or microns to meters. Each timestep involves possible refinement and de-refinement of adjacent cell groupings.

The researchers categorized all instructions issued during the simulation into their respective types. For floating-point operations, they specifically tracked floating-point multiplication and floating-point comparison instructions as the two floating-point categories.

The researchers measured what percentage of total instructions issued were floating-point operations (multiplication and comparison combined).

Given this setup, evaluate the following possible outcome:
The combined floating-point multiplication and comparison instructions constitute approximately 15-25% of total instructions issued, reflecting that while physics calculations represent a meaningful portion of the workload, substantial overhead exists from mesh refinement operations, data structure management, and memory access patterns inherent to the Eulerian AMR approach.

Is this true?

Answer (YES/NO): NO